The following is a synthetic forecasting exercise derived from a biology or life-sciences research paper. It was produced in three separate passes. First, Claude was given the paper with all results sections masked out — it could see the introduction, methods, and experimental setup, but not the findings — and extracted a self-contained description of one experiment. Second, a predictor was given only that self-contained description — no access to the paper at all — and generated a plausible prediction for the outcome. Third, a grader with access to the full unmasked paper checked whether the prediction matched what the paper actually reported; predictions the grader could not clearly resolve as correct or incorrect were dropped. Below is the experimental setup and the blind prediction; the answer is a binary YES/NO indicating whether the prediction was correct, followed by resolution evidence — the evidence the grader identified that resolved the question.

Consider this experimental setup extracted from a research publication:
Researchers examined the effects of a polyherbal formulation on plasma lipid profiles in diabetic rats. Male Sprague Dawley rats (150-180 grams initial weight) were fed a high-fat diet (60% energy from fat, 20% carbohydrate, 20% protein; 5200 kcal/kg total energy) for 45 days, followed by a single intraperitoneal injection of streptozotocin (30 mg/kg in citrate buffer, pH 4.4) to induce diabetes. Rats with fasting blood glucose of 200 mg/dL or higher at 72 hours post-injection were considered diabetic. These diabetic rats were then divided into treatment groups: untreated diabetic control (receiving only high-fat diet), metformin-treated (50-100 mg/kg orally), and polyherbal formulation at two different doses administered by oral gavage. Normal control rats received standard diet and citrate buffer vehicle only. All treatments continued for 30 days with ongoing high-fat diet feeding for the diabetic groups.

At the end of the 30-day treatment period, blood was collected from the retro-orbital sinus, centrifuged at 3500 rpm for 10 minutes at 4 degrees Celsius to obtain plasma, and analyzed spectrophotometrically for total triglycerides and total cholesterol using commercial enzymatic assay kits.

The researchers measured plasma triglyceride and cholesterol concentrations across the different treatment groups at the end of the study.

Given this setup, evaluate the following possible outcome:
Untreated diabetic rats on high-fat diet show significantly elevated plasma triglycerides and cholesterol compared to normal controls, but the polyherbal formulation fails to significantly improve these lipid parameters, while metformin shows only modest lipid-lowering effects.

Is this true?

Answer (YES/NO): NO